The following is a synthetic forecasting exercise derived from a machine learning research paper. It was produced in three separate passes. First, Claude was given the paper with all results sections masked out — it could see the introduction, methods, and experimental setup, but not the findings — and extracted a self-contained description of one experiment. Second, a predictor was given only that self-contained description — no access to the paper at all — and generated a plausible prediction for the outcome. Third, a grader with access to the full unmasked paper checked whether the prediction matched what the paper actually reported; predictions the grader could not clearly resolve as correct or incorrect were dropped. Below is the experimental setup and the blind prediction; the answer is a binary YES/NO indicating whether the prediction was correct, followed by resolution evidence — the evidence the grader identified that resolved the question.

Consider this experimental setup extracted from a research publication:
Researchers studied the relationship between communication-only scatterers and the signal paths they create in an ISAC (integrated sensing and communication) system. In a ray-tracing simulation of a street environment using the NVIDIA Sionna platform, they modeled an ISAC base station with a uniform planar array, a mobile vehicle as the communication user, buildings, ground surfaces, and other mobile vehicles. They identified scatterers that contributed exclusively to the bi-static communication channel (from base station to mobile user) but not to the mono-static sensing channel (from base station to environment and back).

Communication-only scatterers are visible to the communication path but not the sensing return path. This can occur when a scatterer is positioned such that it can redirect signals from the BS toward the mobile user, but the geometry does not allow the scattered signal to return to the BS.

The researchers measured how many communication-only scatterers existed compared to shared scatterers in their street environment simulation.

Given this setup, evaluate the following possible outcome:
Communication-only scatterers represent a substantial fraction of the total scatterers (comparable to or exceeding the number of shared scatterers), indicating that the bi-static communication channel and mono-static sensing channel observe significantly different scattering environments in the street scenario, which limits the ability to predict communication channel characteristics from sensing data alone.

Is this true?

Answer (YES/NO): NO